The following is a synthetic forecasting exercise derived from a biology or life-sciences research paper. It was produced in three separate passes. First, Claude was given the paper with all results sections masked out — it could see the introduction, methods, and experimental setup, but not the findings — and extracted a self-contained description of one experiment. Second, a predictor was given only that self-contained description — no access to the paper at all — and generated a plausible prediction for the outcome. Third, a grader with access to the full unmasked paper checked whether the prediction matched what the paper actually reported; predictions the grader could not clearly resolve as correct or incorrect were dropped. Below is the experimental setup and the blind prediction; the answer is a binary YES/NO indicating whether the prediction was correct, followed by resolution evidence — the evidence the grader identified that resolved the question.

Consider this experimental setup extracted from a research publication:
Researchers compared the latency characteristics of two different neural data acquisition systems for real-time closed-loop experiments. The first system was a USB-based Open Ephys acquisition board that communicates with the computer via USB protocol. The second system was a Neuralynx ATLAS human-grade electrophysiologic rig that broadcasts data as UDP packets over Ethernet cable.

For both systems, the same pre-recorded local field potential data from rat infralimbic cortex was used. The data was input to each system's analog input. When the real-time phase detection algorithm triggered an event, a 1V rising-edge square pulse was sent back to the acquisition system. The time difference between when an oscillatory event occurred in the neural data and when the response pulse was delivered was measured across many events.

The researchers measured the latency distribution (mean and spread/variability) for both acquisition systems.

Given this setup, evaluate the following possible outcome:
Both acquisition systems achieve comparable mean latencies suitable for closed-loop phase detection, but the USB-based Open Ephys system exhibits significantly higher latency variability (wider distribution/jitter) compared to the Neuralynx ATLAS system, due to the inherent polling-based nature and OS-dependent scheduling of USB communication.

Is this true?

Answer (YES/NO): NO